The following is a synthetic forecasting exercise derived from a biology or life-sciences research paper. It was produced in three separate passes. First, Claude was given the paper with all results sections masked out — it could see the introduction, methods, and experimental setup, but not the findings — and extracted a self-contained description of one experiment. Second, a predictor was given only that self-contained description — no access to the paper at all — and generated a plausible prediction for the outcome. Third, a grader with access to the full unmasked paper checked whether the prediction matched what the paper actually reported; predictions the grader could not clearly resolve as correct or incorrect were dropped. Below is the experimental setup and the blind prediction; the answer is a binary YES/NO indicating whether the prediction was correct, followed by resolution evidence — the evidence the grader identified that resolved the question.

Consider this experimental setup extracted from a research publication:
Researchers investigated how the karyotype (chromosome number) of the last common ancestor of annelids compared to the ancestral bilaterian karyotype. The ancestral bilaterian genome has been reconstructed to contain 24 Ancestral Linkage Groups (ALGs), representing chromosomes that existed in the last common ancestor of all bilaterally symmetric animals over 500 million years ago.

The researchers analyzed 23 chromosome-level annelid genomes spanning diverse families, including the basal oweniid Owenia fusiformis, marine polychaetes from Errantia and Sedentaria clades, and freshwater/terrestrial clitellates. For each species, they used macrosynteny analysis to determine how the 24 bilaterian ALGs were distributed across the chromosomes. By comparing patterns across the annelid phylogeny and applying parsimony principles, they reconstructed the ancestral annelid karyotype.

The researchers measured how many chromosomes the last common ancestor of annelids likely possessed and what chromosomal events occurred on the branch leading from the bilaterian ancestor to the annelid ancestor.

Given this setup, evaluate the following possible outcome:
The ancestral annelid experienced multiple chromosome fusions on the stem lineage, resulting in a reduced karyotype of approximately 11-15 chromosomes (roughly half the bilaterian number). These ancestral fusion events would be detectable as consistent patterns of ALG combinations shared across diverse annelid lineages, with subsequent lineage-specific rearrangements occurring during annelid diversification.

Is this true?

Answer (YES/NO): NO